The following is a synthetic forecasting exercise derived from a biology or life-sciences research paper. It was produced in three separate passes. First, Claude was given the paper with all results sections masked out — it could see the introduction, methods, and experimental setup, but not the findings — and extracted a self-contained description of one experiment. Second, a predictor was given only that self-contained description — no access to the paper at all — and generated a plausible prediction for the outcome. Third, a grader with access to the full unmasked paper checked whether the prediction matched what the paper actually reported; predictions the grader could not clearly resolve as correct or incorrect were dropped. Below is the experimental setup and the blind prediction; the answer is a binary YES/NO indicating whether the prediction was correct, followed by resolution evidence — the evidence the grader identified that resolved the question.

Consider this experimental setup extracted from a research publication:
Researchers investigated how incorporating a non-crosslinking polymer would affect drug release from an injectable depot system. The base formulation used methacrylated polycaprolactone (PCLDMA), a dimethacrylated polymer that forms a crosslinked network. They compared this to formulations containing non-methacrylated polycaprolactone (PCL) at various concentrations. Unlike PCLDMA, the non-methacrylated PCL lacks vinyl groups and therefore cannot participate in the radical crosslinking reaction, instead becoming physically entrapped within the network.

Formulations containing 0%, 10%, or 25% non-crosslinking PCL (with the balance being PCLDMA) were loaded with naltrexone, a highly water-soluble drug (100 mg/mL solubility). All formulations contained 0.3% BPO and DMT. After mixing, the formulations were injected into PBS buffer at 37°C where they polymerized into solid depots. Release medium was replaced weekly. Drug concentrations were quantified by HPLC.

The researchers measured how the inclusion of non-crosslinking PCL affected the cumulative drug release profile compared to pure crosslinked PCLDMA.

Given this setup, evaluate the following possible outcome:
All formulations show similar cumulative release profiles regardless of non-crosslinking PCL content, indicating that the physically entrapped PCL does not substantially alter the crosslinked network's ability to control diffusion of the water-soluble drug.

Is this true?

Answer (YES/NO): NO